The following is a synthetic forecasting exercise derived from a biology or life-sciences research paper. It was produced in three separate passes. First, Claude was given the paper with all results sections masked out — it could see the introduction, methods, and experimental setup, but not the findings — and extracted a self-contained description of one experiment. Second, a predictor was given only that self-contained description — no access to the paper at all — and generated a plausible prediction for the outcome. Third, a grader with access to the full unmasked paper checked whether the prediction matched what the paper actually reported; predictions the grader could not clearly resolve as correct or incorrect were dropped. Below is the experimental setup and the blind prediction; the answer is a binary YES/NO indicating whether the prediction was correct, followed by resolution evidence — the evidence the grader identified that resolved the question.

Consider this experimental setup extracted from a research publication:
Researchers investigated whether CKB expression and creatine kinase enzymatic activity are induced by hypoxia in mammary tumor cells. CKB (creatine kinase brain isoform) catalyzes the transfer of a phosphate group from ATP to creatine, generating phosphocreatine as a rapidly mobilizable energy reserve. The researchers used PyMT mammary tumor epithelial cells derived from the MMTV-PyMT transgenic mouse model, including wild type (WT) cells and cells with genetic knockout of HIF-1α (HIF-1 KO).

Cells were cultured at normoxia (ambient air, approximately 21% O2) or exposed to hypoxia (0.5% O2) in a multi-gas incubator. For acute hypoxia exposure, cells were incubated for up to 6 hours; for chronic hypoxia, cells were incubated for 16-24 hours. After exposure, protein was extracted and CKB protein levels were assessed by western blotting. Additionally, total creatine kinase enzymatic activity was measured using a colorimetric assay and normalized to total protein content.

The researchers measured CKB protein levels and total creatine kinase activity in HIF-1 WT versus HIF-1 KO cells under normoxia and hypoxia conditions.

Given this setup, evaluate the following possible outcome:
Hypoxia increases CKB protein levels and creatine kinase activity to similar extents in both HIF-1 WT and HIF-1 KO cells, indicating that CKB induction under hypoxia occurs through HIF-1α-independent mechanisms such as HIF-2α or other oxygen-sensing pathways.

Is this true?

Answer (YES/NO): NO